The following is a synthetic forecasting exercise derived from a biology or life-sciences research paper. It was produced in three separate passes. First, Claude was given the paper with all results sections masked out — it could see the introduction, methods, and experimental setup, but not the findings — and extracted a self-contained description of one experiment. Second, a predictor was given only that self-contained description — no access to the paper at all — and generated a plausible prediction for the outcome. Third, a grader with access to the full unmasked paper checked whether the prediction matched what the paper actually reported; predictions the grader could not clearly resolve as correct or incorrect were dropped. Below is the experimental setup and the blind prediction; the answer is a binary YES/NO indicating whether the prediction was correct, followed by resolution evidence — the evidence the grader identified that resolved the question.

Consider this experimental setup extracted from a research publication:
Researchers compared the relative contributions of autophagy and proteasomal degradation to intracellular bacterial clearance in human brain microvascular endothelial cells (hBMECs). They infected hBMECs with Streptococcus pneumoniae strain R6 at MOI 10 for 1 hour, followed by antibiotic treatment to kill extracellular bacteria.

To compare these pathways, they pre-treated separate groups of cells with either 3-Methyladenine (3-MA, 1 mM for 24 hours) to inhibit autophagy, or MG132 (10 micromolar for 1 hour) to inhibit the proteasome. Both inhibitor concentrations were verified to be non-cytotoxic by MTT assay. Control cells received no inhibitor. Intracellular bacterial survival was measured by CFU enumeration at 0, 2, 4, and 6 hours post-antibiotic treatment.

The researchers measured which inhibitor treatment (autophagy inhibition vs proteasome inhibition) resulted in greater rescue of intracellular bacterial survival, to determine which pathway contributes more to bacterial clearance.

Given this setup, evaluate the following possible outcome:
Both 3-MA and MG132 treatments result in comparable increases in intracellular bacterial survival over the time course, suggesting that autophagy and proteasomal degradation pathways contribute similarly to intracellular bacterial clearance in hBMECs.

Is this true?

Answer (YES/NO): NO